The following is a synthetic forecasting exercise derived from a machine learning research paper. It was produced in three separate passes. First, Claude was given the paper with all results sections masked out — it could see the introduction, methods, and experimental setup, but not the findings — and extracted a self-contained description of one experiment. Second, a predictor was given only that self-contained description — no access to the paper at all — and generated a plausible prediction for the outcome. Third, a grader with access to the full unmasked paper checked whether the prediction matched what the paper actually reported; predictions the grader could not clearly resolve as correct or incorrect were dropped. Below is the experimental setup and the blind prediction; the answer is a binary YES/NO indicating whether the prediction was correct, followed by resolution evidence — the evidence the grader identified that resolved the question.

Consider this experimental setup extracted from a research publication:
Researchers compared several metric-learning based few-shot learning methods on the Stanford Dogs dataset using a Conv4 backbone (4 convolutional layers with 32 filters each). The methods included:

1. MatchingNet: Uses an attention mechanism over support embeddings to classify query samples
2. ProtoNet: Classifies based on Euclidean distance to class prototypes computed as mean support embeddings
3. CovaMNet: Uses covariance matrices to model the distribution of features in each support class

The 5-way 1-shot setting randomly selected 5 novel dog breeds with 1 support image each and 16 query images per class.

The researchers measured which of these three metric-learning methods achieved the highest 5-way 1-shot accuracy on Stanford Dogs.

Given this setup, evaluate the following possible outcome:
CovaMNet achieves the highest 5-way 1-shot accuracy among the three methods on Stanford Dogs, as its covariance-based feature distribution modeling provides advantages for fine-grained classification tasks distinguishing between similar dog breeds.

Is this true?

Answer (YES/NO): YES